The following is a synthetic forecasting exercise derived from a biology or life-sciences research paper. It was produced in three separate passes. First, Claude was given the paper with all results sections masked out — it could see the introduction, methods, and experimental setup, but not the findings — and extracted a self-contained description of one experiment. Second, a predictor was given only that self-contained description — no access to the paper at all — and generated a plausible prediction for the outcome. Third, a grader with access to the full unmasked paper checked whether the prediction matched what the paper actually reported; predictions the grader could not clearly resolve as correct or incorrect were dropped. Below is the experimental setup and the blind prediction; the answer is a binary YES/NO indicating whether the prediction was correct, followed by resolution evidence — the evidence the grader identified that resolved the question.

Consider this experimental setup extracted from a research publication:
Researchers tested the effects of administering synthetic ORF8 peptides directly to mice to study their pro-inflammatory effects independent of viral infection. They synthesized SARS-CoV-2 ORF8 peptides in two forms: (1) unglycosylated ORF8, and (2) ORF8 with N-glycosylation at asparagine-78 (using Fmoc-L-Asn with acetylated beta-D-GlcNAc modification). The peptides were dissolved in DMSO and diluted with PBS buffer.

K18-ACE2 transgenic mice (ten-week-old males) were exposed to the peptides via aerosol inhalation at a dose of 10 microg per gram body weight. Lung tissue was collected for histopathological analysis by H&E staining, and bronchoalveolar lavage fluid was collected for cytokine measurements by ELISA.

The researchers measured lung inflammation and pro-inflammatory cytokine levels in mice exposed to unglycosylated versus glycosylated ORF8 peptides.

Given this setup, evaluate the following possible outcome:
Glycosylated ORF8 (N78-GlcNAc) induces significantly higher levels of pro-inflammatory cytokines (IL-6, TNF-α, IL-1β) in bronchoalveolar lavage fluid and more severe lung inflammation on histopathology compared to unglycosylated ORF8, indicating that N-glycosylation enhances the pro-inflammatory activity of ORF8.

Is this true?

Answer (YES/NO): NO